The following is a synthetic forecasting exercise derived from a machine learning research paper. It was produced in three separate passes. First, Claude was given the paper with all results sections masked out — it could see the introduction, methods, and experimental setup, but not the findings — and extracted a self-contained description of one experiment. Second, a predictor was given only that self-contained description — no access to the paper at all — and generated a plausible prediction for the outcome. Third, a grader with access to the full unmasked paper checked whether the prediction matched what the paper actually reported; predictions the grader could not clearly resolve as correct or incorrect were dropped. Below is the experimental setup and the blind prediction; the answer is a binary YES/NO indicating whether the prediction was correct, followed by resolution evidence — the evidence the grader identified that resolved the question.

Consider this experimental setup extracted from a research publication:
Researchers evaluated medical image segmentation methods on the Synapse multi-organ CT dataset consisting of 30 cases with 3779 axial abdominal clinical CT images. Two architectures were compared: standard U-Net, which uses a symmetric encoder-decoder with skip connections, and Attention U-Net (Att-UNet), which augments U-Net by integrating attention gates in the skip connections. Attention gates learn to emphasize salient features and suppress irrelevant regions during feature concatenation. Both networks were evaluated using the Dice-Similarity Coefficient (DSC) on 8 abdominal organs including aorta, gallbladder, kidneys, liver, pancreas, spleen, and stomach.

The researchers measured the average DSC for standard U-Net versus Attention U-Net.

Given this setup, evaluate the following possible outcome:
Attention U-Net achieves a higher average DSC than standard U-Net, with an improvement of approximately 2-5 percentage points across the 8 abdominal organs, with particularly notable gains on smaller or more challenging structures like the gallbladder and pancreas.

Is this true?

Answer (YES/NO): NO